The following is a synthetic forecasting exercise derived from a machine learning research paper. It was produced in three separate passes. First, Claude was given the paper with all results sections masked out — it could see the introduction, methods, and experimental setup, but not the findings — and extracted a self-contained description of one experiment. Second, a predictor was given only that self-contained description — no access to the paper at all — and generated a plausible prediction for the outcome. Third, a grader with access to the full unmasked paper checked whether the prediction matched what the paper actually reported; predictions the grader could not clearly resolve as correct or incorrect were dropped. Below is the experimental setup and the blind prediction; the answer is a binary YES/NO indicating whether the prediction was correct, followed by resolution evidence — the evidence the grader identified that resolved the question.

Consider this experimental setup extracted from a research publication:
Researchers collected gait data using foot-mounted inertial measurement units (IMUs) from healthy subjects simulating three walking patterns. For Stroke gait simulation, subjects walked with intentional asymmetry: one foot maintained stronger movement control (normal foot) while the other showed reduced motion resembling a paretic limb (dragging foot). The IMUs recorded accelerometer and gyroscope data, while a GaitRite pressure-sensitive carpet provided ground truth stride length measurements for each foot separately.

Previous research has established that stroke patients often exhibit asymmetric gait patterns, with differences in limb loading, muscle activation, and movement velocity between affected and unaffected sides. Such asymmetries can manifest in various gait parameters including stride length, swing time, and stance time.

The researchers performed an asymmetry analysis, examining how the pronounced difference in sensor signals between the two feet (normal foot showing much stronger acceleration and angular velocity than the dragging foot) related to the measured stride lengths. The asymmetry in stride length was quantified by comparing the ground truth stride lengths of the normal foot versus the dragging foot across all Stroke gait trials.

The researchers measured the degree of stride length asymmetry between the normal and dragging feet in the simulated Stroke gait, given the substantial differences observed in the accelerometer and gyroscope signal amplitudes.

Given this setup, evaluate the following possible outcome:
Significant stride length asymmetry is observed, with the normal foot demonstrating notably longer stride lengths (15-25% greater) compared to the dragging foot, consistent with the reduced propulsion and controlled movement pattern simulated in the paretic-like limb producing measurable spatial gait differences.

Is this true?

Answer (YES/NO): NO